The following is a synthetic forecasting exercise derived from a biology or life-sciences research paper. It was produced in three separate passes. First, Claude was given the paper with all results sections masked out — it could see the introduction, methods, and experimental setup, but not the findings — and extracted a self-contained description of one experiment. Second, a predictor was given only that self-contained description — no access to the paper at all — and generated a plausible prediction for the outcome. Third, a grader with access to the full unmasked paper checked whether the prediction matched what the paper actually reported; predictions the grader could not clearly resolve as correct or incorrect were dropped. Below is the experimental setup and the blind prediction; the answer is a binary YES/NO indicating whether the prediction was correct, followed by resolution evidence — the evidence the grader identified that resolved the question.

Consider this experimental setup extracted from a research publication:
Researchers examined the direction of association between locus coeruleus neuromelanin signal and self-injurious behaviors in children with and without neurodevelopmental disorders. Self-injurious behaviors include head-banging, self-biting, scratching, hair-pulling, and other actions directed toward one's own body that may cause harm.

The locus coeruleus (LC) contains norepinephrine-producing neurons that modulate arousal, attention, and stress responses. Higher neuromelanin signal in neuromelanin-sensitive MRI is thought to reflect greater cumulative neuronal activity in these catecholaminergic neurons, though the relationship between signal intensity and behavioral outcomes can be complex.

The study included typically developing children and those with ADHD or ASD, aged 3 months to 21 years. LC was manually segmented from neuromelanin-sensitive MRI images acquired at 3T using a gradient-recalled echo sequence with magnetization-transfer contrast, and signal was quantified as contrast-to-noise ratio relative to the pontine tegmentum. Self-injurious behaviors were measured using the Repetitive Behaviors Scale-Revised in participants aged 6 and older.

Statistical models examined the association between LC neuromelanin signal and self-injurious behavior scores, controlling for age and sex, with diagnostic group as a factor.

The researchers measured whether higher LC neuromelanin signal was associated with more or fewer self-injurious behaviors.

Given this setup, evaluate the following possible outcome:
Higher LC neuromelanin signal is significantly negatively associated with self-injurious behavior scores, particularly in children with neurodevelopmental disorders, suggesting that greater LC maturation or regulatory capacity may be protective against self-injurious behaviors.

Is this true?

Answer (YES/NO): YES